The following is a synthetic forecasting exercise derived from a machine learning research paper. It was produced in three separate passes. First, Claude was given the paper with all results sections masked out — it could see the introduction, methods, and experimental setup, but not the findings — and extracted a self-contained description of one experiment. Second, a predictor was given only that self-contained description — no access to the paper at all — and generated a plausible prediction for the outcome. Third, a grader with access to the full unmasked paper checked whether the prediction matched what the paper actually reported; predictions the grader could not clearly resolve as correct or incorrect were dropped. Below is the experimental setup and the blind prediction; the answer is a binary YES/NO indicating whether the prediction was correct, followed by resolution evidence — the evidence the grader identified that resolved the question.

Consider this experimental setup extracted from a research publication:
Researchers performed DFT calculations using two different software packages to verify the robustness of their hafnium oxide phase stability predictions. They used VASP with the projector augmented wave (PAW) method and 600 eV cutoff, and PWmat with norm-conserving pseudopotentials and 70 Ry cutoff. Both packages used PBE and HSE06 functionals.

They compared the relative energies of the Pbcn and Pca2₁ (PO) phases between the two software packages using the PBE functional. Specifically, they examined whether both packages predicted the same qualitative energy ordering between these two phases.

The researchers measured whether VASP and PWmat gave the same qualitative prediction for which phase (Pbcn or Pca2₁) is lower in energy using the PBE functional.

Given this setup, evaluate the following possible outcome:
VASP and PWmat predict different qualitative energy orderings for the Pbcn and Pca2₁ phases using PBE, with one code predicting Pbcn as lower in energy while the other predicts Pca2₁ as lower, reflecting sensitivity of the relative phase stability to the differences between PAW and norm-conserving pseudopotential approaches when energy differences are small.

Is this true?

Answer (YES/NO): NO